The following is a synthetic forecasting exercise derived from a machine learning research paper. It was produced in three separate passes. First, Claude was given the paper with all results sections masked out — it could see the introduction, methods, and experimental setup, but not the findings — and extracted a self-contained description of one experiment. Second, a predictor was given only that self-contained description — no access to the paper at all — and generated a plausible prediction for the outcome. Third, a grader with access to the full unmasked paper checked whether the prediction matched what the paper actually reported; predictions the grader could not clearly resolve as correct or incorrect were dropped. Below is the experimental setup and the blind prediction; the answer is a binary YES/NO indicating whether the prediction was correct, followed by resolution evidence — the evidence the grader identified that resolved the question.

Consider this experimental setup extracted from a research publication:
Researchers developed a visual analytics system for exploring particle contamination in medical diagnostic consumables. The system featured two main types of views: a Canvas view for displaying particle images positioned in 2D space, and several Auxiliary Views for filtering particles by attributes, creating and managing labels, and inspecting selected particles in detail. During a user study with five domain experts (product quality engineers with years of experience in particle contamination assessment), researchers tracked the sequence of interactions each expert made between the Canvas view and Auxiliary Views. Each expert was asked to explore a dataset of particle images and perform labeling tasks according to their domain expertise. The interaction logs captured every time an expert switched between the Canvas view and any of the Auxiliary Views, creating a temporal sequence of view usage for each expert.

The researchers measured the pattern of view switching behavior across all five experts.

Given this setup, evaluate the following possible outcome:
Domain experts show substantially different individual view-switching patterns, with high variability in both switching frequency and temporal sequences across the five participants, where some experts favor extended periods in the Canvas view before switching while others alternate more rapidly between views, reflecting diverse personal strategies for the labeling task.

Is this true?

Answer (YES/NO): YES